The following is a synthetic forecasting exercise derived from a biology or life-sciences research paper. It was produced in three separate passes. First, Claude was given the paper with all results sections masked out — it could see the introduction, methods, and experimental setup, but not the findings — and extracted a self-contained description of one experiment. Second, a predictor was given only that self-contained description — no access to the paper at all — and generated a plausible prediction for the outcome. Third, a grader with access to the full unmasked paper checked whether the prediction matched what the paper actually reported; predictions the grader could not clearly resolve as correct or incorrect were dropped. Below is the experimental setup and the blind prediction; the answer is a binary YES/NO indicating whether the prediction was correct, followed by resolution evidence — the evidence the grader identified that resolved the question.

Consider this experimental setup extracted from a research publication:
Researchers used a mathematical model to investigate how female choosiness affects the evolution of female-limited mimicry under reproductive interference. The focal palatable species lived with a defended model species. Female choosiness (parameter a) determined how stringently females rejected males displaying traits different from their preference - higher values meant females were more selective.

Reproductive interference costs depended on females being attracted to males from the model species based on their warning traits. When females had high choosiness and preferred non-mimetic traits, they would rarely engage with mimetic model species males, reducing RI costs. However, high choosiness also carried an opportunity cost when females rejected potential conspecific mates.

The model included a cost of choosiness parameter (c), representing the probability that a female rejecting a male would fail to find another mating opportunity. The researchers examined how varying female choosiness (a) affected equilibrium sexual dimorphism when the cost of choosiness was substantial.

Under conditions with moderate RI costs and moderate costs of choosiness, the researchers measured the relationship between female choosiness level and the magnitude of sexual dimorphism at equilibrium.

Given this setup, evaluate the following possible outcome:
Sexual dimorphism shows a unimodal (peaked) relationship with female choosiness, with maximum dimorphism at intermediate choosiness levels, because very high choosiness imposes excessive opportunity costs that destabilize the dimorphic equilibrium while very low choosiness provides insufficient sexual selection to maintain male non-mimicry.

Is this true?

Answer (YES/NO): NO